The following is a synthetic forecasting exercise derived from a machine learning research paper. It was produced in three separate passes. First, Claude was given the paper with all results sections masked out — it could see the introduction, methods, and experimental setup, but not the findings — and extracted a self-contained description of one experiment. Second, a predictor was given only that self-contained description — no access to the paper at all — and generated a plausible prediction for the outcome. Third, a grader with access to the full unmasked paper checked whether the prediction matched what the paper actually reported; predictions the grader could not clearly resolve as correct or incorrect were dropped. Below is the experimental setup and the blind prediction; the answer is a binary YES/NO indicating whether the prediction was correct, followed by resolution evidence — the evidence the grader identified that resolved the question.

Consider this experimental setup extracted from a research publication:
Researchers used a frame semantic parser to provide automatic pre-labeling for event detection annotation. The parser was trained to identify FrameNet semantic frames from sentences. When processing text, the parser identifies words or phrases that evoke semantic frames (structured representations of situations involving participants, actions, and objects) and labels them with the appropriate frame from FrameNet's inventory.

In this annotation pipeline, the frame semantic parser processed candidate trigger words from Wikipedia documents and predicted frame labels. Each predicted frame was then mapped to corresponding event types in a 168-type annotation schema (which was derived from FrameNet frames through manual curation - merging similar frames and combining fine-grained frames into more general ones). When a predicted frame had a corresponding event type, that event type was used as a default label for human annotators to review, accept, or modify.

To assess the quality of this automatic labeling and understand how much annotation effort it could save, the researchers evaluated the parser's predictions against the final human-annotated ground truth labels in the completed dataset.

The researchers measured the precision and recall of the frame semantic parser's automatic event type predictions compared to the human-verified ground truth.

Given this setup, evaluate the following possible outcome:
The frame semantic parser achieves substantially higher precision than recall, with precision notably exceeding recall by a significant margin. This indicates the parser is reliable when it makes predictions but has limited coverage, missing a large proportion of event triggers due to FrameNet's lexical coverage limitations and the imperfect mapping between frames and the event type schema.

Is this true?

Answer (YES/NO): NO